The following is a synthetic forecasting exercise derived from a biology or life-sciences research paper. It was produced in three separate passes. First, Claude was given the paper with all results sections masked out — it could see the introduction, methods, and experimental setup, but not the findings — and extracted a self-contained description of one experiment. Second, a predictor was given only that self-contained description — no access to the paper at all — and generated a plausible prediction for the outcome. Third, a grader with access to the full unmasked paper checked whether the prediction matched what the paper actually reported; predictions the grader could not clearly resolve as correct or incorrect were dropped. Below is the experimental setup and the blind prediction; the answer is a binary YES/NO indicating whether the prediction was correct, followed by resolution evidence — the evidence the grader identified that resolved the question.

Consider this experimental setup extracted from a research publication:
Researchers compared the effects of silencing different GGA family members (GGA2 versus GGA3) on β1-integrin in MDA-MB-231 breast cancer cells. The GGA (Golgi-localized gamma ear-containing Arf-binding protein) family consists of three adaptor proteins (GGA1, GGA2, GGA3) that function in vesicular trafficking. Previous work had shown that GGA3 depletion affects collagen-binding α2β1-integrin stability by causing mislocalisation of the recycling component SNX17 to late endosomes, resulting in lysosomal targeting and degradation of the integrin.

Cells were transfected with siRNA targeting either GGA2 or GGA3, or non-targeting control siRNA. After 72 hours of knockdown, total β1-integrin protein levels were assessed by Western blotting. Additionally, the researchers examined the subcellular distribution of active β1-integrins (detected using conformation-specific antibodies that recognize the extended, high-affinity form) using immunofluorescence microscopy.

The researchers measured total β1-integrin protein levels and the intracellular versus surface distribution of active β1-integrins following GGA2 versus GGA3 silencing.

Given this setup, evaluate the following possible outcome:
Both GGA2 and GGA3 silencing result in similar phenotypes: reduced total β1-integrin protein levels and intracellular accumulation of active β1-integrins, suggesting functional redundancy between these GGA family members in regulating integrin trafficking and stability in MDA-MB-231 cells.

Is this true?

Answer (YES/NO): NO